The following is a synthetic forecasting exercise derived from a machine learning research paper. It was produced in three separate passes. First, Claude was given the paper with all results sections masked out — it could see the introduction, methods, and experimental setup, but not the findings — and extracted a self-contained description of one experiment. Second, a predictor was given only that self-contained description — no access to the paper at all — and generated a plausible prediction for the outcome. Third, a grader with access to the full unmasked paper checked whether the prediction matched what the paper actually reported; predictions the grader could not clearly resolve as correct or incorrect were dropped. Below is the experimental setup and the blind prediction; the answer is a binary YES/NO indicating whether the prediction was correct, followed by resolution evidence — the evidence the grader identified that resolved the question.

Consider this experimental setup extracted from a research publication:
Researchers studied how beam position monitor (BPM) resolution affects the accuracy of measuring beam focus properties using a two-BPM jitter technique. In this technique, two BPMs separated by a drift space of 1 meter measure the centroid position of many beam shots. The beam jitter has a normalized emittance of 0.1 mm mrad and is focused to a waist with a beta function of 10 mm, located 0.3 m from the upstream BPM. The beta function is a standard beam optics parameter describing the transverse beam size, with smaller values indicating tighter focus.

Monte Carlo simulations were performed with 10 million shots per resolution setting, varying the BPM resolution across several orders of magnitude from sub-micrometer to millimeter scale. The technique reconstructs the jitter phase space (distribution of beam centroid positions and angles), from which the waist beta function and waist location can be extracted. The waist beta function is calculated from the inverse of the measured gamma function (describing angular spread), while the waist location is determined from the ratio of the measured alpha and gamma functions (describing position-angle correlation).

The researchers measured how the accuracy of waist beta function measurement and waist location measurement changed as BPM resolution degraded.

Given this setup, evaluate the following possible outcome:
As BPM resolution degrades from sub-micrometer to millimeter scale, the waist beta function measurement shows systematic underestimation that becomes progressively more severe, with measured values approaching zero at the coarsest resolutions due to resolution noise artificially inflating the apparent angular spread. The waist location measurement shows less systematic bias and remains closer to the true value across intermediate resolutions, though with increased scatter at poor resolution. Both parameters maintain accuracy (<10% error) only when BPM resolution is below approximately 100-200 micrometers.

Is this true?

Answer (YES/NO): NO